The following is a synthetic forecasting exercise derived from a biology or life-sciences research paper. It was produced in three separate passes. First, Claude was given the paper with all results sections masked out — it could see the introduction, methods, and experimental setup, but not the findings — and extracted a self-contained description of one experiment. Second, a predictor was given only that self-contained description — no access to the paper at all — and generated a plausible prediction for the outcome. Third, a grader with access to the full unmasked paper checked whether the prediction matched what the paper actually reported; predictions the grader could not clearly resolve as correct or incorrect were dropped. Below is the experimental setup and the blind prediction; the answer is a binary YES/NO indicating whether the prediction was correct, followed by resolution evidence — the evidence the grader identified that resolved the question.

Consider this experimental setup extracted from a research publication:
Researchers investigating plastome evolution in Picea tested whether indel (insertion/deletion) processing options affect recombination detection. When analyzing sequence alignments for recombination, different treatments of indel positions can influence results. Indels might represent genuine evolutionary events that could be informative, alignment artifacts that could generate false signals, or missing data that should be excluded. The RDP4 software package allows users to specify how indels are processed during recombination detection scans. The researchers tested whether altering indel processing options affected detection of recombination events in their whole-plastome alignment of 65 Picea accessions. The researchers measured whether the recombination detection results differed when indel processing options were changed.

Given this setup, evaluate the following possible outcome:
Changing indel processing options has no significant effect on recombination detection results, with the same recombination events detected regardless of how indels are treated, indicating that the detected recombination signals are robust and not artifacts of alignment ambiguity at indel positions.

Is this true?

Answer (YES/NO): YES